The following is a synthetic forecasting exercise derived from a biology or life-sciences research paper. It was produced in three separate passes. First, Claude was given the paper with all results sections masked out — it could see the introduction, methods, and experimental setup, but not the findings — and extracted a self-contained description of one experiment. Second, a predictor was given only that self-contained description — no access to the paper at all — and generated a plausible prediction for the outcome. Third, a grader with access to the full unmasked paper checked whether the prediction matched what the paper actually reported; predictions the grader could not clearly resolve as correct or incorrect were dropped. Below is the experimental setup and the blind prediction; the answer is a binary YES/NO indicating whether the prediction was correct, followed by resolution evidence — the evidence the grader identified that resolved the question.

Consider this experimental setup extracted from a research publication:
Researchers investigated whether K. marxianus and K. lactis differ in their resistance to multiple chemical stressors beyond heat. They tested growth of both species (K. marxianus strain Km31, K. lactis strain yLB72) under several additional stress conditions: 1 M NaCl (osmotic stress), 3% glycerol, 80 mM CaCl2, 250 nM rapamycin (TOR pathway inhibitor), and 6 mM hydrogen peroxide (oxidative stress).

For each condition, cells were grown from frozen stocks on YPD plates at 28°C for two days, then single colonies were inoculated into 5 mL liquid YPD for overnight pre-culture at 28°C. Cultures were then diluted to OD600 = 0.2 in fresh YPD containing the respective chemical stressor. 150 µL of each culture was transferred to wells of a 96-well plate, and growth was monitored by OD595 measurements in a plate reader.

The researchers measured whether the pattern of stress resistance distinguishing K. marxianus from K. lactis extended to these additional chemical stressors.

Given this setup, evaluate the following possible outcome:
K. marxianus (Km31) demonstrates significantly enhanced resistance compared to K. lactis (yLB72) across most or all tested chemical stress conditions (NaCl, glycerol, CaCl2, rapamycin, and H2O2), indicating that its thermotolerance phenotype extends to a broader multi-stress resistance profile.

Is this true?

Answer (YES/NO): NO